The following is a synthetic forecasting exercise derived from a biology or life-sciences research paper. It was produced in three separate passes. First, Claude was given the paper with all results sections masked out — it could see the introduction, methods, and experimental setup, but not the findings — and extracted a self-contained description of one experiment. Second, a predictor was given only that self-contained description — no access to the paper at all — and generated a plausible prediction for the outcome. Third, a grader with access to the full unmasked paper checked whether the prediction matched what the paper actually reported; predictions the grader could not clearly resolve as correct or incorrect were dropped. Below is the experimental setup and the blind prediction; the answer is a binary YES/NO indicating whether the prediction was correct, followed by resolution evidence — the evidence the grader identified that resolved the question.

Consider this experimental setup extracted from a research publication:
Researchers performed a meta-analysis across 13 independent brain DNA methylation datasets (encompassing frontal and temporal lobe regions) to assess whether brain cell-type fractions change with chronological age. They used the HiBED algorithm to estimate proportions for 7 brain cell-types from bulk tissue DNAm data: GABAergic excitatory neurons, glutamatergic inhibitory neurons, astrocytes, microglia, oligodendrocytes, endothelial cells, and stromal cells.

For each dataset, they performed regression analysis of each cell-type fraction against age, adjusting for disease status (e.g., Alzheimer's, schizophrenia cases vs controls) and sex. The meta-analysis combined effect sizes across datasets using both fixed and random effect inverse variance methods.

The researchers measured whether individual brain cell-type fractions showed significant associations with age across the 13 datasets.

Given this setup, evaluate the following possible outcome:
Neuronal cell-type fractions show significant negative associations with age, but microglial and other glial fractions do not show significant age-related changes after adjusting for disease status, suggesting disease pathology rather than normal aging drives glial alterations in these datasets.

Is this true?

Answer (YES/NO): NO